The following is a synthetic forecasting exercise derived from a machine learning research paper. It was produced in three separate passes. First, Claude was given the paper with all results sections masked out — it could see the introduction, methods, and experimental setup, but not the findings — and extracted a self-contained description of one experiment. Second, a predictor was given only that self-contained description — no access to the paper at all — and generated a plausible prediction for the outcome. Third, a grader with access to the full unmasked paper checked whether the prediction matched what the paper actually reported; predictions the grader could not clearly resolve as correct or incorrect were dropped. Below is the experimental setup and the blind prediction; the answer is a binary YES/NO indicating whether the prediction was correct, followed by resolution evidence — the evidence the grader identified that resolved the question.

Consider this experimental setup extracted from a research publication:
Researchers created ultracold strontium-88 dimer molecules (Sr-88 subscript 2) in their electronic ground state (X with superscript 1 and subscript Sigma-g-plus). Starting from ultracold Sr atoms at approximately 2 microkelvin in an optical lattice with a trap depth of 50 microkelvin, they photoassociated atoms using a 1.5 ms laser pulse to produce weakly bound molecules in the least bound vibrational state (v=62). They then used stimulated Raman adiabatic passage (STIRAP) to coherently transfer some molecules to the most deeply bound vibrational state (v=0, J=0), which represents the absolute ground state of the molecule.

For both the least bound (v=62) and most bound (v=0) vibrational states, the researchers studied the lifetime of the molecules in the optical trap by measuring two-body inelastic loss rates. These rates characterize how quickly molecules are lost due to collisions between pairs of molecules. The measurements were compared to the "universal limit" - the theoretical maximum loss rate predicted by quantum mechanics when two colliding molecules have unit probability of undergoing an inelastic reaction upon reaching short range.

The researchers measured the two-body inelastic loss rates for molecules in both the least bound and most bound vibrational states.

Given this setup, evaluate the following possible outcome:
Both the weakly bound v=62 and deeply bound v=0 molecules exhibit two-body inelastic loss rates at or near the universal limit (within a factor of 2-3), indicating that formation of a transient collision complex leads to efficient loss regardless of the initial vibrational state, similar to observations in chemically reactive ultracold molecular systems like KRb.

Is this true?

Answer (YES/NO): YES